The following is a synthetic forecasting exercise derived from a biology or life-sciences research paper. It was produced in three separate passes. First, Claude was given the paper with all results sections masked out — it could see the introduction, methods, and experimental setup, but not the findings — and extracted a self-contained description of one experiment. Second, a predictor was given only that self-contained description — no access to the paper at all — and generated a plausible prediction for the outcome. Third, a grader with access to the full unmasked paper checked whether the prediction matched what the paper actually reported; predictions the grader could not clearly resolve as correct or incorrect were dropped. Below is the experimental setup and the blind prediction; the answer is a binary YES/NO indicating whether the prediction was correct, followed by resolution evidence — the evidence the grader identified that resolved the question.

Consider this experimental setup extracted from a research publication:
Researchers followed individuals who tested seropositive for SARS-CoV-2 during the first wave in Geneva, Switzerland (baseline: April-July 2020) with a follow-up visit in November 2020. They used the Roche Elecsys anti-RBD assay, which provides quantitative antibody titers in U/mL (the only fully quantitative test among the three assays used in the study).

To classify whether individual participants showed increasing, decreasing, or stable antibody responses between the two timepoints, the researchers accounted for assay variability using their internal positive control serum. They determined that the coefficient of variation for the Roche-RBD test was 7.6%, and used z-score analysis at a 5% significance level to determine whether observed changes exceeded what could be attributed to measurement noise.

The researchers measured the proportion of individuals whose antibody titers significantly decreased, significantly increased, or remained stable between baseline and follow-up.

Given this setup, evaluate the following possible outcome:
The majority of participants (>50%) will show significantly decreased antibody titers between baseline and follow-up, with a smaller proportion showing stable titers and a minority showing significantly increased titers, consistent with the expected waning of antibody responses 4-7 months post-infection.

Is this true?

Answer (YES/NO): NO